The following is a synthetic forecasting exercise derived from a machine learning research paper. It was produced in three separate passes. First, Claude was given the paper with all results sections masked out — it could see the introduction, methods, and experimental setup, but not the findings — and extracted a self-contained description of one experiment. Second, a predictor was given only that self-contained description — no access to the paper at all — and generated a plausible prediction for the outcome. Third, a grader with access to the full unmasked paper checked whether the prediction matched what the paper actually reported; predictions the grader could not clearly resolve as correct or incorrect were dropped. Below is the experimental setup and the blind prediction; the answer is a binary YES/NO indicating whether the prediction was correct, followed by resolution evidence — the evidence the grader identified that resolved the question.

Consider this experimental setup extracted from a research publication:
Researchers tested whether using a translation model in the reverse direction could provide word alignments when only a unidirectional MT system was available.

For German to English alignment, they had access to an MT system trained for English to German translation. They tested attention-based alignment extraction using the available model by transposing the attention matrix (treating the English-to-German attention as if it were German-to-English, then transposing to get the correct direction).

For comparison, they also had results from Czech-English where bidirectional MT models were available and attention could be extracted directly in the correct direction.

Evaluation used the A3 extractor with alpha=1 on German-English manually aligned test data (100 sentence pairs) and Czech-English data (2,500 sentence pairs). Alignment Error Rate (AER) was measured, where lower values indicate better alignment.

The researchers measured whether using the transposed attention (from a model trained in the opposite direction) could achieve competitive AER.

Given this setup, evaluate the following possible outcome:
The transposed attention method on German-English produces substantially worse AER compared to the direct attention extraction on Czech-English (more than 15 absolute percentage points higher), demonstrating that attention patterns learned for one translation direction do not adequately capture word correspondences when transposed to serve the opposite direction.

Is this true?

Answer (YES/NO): NO